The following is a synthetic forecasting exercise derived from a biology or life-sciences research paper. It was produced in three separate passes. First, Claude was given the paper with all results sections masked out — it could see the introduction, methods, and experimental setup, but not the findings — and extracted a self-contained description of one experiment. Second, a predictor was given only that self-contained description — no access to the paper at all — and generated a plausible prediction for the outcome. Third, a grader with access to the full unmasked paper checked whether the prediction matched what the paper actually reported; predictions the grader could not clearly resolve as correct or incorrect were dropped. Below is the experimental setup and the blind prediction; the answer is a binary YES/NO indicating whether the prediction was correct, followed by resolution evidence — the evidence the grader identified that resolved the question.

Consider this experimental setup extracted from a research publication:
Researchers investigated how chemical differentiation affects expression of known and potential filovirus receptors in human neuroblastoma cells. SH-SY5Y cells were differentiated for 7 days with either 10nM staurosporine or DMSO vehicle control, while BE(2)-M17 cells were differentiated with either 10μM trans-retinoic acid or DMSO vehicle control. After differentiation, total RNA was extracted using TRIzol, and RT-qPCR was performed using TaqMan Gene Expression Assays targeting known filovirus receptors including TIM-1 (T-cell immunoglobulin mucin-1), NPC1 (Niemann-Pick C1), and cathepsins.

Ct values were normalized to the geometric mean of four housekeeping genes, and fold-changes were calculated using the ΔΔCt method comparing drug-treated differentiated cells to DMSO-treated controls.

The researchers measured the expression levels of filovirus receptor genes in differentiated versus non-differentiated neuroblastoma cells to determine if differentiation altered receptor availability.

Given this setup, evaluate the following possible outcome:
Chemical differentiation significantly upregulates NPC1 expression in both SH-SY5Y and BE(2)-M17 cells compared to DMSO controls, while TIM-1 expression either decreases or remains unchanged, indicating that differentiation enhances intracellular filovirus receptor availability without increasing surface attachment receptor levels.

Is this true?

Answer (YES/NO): NO